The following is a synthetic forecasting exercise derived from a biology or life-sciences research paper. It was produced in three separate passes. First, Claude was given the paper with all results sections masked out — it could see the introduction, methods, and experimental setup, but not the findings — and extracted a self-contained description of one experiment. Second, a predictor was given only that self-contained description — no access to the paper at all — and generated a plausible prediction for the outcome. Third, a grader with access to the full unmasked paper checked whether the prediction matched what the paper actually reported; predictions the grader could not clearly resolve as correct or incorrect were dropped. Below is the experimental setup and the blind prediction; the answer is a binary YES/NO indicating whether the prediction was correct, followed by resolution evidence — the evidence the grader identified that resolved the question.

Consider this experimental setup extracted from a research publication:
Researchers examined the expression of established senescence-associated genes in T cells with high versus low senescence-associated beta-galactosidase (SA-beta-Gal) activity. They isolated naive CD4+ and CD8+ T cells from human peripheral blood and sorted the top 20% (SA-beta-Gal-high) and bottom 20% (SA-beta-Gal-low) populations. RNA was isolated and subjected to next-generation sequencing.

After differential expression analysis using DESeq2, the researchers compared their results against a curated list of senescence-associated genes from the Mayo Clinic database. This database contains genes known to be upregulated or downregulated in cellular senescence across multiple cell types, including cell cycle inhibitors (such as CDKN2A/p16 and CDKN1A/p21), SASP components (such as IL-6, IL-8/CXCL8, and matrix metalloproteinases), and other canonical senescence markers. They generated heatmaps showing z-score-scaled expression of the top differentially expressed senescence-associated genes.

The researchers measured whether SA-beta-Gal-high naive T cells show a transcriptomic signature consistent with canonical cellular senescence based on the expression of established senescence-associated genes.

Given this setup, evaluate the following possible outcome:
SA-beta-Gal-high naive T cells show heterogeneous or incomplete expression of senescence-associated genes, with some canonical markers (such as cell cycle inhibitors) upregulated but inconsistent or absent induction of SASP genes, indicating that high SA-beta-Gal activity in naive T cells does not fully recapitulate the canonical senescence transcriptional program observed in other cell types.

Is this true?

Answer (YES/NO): NO